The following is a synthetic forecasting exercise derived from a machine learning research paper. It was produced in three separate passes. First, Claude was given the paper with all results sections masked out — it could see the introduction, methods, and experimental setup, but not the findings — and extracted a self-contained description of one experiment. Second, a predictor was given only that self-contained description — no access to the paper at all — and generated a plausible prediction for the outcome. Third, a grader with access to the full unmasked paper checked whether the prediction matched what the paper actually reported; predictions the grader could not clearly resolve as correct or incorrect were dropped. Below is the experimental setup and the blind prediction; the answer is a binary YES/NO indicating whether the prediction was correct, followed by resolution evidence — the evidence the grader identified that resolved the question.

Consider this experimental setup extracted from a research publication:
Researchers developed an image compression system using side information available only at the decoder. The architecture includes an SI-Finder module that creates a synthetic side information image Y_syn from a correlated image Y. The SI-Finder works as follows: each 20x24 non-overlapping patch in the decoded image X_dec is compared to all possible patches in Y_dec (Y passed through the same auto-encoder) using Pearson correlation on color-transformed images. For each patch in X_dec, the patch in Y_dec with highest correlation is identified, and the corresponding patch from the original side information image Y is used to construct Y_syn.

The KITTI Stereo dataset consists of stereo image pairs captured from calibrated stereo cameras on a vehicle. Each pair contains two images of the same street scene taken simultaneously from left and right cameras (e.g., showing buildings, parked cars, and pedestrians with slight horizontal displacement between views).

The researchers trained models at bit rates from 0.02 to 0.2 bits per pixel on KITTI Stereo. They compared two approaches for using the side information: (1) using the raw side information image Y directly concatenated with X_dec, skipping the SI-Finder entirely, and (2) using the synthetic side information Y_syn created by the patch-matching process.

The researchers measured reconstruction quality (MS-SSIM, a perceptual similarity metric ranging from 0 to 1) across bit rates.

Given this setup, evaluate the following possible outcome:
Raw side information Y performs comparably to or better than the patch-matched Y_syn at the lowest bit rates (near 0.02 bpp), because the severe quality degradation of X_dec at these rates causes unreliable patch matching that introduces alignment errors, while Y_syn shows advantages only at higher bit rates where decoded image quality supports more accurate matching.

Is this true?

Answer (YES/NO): NO